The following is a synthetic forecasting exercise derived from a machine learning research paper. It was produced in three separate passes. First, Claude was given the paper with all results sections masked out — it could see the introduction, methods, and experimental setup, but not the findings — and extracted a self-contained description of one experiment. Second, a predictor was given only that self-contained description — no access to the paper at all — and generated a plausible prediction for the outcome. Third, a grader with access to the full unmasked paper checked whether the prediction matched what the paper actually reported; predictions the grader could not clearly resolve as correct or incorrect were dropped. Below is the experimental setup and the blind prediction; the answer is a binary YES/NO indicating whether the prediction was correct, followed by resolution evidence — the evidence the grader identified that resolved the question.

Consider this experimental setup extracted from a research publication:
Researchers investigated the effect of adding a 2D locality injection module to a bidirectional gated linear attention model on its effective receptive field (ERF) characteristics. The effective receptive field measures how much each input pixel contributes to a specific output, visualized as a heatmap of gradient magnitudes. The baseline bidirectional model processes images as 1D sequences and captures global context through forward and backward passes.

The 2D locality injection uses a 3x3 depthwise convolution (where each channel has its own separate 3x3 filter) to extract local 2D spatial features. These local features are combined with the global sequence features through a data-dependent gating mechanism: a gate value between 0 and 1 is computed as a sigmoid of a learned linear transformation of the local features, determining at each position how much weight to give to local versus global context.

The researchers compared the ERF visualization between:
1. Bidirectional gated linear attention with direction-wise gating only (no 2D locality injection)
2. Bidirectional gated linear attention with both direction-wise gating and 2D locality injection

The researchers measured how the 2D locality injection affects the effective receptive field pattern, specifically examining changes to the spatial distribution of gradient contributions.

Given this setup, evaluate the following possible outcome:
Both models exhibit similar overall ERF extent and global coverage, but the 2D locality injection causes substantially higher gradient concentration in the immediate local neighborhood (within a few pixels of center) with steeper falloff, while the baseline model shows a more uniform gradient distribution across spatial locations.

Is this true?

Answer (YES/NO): NO